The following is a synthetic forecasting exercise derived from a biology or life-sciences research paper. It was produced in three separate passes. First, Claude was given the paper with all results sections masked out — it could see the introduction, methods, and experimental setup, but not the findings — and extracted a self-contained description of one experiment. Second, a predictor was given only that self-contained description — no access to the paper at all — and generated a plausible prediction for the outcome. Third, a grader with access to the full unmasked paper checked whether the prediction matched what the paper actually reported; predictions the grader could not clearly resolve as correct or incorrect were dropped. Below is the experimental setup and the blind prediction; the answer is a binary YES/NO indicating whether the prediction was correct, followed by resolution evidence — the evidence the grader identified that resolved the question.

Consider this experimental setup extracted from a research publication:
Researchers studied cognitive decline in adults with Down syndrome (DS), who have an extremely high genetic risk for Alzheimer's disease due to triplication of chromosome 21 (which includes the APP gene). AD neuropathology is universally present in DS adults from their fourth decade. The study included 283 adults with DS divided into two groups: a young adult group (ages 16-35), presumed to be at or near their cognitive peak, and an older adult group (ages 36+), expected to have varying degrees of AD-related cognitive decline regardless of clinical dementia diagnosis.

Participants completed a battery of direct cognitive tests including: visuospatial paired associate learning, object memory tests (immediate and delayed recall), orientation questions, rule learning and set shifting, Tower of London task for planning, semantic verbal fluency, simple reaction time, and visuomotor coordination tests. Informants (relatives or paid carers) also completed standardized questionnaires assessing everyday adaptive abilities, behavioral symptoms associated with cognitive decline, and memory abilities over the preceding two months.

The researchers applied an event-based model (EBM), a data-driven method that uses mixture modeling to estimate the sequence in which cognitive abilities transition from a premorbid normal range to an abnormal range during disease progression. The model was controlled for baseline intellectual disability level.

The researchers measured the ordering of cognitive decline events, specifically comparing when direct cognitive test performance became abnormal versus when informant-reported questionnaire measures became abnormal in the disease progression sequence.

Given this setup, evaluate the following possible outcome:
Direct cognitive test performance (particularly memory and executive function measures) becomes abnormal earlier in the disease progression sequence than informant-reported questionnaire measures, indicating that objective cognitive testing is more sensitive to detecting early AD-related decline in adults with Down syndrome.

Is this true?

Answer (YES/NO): YES